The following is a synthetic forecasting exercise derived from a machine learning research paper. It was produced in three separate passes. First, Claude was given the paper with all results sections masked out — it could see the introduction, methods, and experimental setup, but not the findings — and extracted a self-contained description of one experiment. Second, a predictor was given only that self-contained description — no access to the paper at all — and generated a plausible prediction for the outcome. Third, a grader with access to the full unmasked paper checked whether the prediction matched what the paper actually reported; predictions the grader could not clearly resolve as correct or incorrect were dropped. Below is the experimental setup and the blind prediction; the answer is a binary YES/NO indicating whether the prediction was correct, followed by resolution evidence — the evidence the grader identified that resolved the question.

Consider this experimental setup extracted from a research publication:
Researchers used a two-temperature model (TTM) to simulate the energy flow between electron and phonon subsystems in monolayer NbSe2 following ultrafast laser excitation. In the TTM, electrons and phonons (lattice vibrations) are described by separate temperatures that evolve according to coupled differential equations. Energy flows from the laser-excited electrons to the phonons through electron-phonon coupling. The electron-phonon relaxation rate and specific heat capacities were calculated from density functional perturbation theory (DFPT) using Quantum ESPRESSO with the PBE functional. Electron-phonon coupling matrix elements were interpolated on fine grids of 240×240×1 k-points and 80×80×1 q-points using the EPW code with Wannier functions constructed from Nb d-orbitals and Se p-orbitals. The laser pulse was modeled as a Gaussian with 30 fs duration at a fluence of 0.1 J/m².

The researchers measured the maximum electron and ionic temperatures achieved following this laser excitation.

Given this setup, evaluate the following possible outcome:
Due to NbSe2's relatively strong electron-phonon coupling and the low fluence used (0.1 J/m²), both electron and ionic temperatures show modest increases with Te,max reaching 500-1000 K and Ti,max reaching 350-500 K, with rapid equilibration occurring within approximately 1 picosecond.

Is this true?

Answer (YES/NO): NO